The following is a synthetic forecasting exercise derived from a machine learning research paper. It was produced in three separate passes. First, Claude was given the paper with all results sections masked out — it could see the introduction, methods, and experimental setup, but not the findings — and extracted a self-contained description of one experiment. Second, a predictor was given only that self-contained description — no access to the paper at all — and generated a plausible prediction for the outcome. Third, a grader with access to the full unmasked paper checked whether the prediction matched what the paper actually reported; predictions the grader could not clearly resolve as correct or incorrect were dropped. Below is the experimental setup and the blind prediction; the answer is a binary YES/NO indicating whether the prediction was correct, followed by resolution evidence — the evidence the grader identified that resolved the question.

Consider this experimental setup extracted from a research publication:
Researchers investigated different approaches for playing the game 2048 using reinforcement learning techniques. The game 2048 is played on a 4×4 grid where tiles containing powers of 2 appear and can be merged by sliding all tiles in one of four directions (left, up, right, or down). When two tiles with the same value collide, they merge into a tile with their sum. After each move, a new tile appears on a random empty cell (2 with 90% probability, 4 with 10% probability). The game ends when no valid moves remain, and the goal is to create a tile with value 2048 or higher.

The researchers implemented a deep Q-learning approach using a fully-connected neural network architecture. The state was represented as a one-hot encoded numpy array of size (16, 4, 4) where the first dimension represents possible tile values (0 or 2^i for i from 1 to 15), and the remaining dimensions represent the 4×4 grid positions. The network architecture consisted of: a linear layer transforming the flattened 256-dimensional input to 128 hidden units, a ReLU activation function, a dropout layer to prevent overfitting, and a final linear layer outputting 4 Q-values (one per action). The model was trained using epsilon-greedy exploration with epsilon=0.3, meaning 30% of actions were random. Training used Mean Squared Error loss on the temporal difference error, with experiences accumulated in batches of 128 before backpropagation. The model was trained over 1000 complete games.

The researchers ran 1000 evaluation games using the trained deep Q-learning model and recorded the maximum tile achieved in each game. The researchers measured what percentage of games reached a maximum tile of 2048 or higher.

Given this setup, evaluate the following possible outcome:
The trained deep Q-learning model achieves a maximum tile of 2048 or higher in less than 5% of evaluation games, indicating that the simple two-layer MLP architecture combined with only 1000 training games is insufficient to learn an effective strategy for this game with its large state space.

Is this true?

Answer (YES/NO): YES